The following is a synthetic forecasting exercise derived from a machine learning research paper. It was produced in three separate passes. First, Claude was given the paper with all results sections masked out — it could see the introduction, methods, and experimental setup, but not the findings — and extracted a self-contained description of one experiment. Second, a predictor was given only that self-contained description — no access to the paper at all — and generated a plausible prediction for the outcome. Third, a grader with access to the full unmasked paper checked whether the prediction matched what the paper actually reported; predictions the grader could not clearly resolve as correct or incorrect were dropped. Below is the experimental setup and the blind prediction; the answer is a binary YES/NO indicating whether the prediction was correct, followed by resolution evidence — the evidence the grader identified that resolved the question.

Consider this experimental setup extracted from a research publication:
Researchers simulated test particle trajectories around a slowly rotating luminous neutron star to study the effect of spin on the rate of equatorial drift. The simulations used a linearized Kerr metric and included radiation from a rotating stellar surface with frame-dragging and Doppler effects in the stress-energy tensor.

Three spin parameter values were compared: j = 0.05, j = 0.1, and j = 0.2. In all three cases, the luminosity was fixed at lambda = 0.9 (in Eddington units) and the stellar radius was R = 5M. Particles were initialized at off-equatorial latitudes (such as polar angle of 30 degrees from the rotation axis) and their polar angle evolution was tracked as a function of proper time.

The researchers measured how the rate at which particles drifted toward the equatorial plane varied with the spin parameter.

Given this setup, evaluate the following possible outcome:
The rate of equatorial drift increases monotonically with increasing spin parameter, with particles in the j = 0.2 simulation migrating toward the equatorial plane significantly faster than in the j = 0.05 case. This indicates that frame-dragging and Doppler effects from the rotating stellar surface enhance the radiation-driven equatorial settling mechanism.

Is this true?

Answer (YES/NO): YES